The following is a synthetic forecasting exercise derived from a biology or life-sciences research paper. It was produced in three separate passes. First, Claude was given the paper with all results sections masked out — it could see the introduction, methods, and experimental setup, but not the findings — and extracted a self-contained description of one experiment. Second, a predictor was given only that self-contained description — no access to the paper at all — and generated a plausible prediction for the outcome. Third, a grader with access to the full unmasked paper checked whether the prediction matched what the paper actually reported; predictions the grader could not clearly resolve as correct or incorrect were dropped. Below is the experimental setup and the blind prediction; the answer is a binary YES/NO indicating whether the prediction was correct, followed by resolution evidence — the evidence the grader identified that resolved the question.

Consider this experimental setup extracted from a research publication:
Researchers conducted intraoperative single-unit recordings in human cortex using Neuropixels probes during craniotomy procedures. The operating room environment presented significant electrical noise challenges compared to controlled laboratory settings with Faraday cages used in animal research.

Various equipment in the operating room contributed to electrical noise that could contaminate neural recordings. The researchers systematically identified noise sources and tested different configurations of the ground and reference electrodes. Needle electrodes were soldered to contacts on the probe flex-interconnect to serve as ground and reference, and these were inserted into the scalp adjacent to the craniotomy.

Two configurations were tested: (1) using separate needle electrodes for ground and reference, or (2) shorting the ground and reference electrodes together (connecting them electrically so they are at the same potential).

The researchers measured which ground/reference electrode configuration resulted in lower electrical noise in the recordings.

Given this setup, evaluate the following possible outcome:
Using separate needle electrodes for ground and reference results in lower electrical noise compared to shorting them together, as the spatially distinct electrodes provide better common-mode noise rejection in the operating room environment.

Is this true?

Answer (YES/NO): YES